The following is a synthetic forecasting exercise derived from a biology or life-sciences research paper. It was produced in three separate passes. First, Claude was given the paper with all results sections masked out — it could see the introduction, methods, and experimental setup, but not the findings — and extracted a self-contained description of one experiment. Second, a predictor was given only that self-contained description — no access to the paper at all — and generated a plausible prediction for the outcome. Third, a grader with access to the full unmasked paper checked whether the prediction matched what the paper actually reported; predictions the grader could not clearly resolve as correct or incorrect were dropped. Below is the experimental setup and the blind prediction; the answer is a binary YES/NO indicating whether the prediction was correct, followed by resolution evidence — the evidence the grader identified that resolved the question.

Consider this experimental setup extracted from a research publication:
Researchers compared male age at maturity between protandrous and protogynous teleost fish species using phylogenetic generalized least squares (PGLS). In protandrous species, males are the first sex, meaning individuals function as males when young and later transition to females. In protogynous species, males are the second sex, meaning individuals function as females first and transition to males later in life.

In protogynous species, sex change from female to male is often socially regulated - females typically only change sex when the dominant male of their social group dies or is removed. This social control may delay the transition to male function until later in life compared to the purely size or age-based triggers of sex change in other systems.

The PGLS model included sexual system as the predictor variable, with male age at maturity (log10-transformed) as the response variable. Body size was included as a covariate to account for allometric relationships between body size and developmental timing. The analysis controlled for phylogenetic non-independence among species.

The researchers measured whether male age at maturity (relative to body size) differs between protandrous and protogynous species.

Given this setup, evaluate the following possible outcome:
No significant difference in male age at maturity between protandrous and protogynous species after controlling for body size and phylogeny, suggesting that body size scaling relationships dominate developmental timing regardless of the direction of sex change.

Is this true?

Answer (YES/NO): NO